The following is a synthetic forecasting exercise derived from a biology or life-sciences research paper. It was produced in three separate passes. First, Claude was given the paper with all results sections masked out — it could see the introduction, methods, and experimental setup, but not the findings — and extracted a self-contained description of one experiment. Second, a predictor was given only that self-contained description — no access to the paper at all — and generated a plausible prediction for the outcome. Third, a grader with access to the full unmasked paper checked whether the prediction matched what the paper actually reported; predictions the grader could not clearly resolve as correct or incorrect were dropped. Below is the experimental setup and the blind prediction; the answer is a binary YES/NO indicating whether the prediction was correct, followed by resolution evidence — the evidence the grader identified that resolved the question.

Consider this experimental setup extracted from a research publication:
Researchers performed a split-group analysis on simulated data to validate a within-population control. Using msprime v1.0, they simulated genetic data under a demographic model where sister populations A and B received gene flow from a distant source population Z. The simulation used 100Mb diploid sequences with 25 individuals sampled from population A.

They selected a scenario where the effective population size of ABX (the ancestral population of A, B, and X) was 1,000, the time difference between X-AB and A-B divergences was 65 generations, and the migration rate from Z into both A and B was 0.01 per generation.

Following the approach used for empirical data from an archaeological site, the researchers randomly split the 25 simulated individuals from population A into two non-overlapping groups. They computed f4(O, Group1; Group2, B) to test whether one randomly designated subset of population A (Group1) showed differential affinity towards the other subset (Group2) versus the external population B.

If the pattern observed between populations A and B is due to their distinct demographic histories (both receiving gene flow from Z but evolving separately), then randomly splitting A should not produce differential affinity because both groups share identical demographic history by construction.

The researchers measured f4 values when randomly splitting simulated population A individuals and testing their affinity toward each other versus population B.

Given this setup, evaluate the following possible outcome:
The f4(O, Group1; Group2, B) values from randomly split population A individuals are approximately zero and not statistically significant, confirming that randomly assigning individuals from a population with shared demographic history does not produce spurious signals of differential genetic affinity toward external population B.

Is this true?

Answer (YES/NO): NO